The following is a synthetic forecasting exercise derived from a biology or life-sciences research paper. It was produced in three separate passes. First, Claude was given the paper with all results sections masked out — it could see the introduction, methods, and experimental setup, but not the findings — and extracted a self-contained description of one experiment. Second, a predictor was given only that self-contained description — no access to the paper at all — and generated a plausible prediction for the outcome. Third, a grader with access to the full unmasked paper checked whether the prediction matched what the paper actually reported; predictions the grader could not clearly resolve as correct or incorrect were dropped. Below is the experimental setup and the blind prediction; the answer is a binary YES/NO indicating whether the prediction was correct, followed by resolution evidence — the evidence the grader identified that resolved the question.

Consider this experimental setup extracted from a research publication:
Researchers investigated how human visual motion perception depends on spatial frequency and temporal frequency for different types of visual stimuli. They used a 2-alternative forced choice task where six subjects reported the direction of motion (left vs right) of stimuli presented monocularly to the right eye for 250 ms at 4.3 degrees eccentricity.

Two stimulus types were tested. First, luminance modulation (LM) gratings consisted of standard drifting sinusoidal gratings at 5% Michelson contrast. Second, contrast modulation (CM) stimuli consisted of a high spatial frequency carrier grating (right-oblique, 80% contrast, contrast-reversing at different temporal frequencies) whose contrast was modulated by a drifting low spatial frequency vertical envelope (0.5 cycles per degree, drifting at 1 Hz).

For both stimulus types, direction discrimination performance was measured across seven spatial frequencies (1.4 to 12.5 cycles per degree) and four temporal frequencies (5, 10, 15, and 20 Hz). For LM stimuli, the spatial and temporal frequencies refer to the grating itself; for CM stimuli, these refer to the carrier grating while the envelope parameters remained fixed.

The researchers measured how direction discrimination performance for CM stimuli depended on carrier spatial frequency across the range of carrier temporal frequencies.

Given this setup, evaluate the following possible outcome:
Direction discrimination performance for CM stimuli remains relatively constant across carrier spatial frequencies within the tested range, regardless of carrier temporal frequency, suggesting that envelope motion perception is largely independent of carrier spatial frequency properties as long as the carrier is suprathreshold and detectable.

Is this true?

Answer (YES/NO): NO